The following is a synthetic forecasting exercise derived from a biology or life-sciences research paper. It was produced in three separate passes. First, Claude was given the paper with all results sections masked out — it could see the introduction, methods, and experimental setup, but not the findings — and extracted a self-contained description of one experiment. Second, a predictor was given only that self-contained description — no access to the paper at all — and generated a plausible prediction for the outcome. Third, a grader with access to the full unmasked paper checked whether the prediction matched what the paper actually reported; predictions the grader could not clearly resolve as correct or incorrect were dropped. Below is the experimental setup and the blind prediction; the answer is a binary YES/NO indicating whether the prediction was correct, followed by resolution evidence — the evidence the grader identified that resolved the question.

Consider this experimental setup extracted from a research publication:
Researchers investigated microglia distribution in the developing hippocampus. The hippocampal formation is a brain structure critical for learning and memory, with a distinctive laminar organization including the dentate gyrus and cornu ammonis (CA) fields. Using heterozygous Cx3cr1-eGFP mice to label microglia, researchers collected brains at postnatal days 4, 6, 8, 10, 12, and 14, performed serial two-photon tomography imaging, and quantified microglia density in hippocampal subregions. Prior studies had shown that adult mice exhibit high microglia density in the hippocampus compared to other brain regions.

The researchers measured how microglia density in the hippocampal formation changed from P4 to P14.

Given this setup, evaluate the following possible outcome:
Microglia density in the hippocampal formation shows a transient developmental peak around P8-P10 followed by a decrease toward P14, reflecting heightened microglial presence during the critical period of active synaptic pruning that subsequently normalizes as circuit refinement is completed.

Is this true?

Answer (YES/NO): NO